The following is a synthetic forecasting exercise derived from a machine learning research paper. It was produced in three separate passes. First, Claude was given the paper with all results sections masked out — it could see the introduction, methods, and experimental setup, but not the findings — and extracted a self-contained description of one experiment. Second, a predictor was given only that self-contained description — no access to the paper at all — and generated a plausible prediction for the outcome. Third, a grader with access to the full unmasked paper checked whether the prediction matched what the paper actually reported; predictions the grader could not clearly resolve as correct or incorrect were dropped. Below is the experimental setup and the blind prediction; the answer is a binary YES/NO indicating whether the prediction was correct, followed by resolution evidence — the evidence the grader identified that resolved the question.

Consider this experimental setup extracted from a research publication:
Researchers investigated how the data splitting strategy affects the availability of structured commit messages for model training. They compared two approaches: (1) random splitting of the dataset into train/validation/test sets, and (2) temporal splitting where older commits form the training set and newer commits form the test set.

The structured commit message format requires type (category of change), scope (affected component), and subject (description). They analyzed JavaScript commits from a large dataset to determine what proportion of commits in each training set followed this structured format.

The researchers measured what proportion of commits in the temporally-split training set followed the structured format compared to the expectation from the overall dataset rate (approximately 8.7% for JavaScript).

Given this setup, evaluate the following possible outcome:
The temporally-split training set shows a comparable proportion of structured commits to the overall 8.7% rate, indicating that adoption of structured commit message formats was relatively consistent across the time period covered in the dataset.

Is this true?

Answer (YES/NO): NO